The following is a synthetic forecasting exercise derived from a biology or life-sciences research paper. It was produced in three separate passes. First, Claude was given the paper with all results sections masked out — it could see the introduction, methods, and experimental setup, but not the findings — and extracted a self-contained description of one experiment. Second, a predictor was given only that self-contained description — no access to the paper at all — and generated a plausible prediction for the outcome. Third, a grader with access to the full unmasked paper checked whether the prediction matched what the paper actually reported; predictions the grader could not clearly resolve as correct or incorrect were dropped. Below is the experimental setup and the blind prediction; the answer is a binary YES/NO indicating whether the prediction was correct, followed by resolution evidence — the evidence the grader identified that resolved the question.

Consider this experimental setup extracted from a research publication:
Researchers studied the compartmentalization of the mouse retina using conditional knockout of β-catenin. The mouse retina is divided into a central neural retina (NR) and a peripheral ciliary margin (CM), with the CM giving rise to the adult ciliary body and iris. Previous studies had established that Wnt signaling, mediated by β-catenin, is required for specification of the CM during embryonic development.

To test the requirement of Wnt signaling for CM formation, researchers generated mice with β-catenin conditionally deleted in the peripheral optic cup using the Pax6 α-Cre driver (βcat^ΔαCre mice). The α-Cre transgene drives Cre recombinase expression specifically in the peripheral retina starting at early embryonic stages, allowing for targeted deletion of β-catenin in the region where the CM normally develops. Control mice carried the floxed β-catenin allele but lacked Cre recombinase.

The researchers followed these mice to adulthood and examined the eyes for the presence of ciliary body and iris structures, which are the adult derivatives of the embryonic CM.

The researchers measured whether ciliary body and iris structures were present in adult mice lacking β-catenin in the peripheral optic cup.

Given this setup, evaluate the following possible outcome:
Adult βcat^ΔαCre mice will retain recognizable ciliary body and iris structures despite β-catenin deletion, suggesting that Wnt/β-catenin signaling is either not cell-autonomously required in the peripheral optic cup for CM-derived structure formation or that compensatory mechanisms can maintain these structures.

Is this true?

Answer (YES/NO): YES